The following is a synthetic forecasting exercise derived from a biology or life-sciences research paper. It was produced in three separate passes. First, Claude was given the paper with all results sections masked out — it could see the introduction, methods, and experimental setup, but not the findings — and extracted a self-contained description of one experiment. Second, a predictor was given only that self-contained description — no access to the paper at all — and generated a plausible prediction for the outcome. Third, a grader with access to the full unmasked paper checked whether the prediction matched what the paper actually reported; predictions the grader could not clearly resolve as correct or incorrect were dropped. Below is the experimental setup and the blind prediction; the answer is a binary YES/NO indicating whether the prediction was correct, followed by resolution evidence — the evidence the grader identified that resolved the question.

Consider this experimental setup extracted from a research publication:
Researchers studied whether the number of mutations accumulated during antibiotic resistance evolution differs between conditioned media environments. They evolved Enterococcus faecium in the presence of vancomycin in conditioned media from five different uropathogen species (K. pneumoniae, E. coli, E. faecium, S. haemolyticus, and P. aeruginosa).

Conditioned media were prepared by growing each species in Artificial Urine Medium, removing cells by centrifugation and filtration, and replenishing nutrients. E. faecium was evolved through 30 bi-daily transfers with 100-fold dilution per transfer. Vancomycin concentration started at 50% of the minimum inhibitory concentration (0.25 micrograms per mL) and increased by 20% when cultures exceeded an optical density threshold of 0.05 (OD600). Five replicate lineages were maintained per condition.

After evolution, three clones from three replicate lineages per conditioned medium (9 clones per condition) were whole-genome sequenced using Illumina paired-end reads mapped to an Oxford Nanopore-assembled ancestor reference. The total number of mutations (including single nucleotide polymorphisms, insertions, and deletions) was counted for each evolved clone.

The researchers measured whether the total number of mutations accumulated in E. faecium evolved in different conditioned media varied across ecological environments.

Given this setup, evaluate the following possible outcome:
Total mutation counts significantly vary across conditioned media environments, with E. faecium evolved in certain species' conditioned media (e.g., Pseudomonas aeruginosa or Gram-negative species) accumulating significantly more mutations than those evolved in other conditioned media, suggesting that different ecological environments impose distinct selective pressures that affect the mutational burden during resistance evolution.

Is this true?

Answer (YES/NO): NO